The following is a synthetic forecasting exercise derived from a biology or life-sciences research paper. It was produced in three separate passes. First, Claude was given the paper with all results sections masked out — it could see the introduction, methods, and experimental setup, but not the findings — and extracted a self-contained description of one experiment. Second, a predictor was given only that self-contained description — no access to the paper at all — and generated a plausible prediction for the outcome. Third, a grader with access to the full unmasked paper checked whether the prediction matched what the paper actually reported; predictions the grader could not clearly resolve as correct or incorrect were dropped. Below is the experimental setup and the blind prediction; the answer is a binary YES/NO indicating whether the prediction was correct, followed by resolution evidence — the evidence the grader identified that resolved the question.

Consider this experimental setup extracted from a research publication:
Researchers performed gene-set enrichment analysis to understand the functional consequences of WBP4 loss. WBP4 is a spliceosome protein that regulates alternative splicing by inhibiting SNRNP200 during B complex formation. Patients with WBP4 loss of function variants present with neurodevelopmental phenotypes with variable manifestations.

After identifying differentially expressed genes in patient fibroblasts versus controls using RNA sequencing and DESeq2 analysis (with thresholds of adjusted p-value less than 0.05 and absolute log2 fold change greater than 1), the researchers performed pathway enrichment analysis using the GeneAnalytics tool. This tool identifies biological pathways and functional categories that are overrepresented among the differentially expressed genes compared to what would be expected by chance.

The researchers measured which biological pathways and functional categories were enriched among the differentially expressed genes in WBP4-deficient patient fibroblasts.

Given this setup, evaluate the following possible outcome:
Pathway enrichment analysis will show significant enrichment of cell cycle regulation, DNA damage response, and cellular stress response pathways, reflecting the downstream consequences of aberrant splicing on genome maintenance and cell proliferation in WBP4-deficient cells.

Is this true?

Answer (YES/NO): NO